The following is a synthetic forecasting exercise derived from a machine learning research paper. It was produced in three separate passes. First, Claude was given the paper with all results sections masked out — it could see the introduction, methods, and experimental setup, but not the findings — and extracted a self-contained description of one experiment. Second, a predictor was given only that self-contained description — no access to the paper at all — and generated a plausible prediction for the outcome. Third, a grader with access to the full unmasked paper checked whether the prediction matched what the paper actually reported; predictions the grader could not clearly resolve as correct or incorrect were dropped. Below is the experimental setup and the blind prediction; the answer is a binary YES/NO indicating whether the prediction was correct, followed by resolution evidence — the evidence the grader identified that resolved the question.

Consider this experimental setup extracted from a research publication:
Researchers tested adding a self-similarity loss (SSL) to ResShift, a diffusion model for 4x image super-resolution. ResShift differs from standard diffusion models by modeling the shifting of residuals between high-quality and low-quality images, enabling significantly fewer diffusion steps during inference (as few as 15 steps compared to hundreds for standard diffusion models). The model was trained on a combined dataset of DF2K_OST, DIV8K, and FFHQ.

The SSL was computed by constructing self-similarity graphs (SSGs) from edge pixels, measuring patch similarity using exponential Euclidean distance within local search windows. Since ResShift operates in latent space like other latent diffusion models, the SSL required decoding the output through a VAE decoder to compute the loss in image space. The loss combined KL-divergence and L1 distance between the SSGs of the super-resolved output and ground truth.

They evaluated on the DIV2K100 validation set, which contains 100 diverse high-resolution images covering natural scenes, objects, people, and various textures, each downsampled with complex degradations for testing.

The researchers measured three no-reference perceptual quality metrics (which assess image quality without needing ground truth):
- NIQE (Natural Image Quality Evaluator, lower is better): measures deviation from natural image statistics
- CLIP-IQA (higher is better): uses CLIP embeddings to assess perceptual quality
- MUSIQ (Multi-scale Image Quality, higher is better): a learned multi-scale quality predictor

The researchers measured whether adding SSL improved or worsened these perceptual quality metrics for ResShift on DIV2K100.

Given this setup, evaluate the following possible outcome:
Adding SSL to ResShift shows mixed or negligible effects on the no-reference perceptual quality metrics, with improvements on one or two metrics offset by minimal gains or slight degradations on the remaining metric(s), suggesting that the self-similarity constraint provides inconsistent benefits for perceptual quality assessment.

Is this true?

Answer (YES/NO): NO